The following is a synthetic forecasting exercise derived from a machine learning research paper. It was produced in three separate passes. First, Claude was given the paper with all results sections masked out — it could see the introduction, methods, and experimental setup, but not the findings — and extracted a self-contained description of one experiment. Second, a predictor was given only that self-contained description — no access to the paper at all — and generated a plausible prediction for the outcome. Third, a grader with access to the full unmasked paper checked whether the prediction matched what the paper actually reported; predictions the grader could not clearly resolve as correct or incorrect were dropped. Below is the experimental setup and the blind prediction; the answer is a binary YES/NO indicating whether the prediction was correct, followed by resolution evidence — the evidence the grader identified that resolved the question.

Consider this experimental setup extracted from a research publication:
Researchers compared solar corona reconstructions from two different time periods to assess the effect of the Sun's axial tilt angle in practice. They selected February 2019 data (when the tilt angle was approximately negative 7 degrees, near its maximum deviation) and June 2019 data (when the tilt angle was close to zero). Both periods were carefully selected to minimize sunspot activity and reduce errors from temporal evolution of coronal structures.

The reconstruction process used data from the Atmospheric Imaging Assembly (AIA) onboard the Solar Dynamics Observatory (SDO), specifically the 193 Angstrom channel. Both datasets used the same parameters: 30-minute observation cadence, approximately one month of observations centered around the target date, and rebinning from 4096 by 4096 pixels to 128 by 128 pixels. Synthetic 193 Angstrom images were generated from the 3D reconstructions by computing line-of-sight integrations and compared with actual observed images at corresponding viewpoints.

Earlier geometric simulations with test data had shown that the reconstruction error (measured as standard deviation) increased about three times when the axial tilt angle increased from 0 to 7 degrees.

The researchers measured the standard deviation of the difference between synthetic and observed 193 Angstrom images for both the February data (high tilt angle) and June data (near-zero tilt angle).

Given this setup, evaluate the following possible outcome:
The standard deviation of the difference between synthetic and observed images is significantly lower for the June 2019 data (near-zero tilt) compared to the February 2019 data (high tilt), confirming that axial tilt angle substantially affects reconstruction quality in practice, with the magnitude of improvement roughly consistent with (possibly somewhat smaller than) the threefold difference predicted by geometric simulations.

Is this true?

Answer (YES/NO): NO